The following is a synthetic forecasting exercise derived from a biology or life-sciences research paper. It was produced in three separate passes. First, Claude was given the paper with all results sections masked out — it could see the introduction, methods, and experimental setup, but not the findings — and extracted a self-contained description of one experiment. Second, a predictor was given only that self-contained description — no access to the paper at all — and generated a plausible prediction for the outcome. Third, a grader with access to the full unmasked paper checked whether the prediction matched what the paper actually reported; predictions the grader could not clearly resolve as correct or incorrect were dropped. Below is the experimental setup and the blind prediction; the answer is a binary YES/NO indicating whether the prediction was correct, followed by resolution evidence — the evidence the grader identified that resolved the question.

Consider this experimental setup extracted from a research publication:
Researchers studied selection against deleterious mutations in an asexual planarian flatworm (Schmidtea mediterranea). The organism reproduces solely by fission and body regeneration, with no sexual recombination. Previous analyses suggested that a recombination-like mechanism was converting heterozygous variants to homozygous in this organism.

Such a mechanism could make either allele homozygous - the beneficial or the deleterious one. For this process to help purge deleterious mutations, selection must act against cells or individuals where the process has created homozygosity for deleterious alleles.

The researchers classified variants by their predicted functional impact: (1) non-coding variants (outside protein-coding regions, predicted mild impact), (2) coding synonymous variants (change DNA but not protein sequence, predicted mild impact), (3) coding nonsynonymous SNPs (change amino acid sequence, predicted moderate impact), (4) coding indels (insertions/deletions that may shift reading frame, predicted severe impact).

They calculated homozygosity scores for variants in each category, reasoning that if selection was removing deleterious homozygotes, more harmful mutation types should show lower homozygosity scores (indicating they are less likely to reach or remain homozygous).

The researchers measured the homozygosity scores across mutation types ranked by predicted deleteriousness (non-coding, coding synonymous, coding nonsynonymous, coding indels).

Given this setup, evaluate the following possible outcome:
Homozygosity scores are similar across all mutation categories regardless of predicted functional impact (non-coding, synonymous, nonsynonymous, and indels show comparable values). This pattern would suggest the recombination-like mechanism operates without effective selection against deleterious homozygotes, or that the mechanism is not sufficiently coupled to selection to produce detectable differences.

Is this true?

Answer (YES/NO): NO